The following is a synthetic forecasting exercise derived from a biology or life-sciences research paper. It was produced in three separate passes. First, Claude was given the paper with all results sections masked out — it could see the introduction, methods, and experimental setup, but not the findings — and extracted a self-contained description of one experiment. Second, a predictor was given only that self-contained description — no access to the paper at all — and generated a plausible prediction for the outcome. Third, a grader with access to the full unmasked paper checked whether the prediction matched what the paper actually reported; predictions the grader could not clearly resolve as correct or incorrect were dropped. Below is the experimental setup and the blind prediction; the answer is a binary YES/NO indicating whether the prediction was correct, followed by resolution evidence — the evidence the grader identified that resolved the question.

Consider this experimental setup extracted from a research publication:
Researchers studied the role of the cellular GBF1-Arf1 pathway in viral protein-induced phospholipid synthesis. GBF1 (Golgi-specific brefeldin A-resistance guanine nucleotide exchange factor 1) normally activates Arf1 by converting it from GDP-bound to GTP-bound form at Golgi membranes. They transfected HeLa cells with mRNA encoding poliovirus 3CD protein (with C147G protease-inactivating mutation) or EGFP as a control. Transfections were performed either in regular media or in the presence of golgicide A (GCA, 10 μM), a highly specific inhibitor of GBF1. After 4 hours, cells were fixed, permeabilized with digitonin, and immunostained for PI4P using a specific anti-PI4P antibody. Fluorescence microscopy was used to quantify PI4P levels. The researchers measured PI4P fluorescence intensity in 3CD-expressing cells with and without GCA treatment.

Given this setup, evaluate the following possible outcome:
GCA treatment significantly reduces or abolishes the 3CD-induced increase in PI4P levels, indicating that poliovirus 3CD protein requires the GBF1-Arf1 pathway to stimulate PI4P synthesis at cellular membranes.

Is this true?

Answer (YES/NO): YES